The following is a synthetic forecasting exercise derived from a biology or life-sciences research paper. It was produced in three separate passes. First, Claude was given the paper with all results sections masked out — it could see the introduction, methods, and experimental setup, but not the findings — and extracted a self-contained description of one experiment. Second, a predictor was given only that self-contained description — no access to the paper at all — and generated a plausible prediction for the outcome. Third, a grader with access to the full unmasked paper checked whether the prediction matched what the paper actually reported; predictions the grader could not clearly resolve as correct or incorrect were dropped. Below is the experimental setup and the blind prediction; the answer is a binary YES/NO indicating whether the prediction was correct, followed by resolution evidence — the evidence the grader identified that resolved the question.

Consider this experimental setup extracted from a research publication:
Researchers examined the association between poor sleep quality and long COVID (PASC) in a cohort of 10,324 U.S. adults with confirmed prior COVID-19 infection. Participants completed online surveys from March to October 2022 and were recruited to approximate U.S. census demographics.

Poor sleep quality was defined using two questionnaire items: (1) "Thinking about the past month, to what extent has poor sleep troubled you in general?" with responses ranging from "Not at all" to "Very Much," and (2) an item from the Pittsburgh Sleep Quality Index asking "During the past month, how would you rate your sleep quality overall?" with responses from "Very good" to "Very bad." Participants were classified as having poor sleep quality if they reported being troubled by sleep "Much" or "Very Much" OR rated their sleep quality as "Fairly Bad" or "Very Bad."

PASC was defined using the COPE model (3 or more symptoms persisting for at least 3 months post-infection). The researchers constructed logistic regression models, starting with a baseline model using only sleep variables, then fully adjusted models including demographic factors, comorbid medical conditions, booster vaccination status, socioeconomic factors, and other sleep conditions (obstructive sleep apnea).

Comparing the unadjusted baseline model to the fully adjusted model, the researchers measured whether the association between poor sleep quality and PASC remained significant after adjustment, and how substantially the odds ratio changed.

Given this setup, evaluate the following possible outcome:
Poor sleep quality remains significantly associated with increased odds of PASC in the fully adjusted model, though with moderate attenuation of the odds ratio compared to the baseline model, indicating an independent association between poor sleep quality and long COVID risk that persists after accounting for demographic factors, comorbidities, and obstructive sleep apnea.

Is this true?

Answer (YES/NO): YES